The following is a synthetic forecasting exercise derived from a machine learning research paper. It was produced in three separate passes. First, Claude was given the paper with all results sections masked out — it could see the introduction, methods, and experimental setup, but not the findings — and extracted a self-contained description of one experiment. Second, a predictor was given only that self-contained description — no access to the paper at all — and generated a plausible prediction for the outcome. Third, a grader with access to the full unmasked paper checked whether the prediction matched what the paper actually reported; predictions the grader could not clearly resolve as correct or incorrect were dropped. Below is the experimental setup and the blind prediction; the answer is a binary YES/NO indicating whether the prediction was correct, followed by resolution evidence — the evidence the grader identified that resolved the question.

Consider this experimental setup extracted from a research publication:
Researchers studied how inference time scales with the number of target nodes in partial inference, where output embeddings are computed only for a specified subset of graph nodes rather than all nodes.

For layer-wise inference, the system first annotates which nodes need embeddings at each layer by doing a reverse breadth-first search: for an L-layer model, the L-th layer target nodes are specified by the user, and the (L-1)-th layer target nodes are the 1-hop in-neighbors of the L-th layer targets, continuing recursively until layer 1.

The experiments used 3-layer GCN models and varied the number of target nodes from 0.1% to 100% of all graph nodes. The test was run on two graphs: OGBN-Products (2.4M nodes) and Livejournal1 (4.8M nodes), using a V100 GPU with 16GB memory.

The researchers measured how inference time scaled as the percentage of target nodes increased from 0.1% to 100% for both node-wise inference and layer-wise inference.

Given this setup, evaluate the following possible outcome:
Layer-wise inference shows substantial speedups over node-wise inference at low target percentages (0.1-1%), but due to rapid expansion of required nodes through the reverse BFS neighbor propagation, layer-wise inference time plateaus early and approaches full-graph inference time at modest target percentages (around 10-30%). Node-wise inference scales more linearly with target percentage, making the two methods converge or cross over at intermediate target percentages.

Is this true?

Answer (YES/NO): NO